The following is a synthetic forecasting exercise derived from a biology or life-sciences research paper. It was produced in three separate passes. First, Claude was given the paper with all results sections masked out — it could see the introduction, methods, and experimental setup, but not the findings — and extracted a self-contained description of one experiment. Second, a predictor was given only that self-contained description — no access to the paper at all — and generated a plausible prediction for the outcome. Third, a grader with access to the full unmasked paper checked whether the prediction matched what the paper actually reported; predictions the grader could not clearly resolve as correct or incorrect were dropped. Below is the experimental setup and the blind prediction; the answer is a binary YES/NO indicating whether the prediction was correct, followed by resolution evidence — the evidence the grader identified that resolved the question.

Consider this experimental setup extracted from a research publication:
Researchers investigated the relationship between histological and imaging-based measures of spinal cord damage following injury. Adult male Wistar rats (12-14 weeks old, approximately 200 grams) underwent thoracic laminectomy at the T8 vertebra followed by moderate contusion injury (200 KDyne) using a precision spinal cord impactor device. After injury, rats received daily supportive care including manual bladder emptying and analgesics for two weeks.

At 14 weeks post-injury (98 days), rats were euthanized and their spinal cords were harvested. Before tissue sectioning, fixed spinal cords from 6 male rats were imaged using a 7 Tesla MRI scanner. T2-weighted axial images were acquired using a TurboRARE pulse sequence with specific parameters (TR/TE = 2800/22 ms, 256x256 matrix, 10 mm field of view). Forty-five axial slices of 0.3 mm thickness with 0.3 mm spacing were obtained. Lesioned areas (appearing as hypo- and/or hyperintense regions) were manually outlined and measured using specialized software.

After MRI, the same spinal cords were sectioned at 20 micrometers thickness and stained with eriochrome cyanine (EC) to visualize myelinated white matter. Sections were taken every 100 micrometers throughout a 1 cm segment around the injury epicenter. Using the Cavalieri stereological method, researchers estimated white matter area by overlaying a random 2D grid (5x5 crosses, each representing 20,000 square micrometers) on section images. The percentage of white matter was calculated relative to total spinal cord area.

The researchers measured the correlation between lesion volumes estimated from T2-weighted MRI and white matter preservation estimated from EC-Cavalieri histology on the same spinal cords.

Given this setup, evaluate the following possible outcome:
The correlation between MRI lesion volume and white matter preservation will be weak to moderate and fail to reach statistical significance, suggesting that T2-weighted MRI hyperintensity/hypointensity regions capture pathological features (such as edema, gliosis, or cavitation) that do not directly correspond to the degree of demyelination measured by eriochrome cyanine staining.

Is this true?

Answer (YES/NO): NO